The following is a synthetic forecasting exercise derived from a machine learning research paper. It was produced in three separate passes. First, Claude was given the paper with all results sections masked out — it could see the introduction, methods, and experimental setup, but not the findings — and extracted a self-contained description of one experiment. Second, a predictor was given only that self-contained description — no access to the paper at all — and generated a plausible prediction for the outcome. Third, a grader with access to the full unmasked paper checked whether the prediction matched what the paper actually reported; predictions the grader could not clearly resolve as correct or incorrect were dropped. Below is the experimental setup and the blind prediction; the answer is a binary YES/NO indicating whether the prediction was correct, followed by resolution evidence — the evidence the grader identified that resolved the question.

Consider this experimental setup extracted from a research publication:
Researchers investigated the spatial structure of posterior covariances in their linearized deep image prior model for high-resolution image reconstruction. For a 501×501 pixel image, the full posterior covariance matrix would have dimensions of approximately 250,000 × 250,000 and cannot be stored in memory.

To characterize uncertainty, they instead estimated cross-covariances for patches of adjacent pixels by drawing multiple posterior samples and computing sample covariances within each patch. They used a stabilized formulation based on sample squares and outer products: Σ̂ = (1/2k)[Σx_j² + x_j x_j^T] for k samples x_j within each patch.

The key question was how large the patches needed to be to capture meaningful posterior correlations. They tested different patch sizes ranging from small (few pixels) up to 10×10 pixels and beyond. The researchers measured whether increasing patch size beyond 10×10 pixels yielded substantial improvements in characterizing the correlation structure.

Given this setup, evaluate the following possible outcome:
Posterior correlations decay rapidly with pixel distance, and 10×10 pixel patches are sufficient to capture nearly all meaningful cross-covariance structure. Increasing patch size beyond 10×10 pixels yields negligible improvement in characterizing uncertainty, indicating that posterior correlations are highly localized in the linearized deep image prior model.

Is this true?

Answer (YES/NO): YES